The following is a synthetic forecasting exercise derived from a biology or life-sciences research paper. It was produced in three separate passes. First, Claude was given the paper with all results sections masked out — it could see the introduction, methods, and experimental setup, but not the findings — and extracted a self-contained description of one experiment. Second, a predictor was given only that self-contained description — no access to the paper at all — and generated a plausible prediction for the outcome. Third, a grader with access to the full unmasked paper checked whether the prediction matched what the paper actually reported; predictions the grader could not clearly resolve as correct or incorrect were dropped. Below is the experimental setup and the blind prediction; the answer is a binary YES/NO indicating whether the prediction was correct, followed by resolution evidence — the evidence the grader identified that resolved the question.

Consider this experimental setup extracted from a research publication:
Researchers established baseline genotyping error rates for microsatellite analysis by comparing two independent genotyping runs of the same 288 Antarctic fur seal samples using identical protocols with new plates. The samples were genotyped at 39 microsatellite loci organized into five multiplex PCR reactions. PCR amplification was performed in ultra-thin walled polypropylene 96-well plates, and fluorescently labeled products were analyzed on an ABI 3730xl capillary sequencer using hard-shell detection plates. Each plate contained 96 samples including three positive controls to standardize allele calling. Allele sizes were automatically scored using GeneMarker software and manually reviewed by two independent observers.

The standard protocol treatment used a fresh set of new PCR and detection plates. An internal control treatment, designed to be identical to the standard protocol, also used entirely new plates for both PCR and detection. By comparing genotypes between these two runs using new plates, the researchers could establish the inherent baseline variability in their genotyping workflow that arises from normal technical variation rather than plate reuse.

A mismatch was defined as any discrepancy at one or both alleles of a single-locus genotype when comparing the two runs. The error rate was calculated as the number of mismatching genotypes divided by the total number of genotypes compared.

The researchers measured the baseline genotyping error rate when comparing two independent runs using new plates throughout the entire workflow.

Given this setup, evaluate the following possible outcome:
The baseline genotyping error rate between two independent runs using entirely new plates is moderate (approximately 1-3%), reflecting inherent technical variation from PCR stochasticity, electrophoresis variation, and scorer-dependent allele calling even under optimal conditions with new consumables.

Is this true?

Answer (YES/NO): NO